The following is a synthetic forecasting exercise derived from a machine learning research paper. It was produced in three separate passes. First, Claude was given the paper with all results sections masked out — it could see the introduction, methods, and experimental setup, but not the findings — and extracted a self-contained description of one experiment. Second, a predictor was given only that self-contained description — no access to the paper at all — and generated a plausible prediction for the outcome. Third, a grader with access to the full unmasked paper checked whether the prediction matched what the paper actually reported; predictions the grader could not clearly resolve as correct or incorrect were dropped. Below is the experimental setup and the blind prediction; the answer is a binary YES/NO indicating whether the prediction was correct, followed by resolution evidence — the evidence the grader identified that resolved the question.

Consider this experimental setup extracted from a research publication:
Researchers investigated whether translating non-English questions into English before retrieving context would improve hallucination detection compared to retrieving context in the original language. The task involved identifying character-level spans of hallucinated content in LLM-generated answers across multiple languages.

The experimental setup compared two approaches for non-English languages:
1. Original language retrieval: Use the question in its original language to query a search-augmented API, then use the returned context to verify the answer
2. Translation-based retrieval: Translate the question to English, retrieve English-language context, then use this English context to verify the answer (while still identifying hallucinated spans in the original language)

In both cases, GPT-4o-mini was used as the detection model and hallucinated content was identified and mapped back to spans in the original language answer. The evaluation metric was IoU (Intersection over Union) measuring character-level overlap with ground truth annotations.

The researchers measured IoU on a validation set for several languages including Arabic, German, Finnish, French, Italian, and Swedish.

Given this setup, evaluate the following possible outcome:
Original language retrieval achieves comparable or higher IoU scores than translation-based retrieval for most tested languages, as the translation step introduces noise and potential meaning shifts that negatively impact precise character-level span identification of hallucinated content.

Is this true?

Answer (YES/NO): YES